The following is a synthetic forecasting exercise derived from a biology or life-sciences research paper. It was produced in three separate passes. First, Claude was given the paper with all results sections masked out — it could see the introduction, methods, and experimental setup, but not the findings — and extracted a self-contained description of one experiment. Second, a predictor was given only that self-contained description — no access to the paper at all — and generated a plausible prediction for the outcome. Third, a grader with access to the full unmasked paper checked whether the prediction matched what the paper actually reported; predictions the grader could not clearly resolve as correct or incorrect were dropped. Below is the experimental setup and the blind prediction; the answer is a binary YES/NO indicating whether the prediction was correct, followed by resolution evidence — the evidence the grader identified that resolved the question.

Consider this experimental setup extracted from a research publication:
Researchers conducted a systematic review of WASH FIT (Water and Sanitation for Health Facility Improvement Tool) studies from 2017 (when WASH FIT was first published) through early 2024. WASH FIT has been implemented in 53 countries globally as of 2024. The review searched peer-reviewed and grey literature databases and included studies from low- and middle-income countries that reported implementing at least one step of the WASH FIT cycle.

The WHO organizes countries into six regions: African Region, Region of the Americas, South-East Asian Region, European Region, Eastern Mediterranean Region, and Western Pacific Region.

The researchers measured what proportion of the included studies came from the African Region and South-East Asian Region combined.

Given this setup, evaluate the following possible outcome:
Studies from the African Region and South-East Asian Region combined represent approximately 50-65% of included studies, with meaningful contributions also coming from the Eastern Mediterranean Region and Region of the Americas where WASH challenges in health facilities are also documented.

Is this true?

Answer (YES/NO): NO